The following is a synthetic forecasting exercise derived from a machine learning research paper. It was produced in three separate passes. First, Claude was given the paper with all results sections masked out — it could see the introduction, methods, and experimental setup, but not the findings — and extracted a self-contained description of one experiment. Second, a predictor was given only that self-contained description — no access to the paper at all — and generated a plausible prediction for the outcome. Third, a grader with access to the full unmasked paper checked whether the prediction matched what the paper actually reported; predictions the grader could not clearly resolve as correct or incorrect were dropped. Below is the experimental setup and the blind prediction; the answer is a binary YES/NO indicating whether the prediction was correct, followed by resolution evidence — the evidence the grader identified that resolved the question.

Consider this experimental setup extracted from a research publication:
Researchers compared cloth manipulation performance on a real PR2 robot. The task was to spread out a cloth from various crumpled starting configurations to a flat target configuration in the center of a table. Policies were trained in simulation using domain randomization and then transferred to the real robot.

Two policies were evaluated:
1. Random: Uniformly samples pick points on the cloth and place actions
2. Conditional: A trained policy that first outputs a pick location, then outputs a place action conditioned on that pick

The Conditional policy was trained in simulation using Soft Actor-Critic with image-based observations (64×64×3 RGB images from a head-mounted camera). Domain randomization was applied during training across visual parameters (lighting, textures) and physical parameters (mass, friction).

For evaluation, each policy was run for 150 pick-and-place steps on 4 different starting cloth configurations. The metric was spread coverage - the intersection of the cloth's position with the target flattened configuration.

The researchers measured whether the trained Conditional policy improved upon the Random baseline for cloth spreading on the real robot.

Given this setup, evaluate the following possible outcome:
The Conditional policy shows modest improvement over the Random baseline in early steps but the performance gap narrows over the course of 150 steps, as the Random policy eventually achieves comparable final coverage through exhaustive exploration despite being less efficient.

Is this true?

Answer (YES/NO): NO